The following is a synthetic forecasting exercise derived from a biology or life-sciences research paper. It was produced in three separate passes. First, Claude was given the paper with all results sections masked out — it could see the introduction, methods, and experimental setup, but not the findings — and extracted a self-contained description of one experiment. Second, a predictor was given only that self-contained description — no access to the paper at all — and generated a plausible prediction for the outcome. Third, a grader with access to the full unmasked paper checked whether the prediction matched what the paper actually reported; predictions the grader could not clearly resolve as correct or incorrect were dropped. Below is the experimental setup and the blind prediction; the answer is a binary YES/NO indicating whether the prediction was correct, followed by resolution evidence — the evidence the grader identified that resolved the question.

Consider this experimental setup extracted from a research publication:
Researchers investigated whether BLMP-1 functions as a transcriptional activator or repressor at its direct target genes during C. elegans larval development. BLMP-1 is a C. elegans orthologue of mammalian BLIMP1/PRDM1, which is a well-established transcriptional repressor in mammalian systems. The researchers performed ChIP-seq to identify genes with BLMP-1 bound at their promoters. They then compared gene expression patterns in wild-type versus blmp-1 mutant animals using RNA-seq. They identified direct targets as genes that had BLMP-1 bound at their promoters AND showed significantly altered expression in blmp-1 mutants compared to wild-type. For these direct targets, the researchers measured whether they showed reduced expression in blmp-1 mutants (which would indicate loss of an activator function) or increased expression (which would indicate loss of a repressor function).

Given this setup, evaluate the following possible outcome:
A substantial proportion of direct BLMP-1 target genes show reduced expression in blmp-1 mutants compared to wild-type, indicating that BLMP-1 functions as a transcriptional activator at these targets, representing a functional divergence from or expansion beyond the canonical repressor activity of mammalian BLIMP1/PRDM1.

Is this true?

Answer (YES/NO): YES